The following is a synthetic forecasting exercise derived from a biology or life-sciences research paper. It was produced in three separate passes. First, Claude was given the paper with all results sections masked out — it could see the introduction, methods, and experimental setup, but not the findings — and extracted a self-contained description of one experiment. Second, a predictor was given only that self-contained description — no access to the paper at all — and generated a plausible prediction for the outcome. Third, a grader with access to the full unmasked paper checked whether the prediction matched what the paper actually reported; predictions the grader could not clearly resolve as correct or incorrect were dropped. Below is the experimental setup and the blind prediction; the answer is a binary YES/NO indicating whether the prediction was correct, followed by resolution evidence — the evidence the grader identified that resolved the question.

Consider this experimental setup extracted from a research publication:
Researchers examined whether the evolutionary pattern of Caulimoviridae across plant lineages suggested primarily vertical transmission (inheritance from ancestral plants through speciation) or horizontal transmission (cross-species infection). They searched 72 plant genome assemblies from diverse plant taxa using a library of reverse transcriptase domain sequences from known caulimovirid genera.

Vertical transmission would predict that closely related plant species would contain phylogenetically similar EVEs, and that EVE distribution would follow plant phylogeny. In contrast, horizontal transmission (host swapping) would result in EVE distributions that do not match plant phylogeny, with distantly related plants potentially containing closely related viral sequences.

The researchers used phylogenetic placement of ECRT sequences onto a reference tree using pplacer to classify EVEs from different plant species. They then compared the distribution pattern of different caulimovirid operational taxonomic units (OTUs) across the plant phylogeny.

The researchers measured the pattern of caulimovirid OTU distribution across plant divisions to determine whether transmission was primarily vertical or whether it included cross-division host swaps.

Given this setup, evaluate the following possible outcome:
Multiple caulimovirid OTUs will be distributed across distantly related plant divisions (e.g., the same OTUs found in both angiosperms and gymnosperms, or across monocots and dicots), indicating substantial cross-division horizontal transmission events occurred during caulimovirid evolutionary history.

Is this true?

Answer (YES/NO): NO